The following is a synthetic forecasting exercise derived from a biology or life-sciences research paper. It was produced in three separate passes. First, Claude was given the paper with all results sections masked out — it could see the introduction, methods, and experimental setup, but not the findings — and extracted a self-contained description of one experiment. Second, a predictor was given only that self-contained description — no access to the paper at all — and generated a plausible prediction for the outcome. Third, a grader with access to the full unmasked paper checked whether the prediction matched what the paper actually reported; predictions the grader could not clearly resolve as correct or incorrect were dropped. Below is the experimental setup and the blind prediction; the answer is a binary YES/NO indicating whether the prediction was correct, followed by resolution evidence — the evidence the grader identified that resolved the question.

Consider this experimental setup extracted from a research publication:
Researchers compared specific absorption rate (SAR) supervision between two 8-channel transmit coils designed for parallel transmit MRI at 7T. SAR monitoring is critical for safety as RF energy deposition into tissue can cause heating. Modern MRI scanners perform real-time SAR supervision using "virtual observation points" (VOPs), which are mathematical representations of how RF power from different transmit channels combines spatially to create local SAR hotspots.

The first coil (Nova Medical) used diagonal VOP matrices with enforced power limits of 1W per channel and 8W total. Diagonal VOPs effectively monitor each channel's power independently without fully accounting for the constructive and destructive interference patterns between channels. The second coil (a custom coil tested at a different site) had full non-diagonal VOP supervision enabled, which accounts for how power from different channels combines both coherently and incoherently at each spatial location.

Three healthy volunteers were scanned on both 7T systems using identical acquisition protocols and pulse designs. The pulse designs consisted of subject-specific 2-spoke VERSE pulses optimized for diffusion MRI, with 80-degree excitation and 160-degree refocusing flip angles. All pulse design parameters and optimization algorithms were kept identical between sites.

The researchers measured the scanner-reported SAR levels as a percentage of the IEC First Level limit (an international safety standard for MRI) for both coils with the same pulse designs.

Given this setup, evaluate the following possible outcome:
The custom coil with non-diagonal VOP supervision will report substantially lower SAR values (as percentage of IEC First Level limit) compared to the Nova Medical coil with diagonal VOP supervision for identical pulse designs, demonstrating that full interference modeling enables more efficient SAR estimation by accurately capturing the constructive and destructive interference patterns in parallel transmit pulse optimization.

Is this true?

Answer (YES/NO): YES